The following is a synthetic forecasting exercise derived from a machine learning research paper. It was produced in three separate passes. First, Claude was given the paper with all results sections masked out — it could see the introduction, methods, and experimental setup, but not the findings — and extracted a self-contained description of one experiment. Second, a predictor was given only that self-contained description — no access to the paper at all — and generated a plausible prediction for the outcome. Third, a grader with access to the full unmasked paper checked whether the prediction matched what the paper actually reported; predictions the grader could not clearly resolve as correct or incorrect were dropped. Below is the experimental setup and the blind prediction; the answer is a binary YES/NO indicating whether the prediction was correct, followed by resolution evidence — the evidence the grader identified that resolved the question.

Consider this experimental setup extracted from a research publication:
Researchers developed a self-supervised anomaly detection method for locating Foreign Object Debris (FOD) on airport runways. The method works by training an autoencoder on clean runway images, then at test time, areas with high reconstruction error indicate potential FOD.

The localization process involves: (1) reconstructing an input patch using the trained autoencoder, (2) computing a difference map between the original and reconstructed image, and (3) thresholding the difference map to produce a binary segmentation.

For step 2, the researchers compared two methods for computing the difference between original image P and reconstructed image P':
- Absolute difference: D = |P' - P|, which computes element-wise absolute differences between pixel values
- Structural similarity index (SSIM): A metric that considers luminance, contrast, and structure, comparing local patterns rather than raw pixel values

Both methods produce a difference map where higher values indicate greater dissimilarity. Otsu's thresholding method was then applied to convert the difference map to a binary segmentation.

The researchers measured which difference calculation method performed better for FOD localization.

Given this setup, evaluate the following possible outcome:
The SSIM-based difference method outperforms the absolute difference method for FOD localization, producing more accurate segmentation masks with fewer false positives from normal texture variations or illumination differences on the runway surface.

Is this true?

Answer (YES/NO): NO